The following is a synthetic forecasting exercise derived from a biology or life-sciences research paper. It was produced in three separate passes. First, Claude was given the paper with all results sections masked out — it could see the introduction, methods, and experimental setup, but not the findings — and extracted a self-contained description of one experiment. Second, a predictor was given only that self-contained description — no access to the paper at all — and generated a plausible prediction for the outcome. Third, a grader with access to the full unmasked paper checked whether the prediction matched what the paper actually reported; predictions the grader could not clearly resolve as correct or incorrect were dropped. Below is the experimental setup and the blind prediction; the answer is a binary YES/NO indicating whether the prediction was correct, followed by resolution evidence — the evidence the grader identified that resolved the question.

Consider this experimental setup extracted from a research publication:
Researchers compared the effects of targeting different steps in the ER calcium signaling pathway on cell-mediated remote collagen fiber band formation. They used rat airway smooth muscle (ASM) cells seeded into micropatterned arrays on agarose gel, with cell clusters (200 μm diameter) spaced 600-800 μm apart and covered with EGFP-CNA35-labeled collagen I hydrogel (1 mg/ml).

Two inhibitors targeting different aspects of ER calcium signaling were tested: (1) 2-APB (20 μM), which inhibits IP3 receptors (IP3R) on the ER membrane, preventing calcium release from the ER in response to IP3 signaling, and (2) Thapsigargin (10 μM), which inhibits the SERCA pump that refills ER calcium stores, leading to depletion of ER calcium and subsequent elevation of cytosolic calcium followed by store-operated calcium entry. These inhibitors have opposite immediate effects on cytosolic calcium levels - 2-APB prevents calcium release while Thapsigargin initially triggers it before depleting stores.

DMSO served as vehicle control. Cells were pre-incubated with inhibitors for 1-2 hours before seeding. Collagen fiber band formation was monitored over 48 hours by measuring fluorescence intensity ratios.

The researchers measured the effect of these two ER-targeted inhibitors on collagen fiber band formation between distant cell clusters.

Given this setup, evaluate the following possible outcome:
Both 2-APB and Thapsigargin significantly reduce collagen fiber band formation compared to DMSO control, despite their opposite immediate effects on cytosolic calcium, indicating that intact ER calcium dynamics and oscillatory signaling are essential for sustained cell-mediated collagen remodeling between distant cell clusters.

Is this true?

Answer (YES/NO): YES